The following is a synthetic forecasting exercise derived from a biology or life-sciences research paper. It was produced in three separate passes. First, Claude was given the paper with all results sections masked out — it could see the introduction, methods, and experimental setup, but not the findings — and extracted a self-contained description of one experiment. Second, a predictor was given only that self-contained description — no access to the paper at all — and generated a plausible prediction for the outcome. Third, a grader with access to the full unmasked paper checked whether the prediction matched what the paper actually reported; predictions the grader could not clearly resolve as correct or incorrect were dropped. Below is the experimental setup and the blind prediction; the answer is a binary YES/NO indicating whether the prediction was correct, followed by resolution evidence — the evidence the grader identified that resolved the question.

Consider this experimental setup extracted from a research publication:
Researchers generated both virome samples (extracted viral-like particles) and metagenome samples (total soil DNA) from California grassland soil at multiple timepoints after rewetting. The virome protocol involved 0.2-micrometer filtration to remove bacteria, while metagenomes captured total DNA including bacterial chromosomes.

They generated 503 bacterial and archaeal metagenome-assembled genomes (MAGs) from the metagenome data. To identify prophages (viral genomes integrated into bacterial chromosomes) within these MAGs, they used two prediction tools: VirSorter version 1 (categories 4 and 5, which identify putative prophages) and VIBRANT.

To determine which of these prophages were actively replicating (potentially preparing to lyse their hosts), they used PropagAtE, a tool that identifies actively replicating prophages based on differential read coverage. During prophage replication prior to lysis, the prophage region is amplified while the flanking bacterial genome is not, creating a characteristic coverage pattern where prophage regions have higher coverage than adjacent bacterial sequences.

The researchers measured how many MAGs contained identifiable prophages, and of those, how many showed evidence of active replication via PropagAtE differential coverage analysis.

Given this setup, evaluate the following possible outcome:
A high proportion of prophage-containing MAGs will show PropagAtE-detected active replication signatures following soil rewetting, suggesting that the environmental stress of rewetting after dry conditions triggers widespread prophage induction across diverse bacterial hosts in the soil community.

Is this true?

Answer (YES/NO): NO